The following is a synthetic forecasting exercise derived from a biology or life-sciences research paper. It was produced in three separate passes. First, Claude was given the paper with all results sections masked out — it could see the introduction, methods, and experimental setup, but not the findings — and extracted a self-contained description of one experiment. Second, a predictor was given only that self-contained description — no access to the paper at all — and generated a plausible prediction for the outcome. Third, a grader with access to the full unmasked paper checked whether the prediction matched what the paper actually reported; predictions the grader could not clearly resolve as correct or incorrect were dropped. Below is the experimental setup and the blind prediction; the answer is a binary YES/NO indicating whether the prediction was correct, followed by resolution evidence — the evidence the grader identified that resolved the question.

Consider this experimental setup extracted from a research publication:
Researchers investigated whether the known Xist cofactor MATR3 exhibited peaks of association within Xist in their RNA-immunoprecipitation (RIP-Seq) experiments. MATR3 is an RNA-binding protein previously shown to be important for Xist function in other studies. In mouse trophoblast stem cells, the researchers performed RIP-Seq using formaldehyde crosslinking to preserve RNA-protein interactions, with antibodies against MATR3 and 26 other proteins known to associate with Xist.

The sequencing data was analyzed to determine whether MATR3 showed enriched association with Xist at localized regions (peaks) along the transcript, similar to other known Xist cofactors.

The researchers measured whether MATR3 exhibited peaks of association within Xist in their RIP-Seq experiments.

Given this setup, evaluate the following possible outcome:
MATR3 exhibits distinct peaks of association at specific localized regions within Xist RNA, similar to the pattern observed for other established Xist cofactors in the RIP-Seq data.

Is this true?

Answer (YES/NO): NO